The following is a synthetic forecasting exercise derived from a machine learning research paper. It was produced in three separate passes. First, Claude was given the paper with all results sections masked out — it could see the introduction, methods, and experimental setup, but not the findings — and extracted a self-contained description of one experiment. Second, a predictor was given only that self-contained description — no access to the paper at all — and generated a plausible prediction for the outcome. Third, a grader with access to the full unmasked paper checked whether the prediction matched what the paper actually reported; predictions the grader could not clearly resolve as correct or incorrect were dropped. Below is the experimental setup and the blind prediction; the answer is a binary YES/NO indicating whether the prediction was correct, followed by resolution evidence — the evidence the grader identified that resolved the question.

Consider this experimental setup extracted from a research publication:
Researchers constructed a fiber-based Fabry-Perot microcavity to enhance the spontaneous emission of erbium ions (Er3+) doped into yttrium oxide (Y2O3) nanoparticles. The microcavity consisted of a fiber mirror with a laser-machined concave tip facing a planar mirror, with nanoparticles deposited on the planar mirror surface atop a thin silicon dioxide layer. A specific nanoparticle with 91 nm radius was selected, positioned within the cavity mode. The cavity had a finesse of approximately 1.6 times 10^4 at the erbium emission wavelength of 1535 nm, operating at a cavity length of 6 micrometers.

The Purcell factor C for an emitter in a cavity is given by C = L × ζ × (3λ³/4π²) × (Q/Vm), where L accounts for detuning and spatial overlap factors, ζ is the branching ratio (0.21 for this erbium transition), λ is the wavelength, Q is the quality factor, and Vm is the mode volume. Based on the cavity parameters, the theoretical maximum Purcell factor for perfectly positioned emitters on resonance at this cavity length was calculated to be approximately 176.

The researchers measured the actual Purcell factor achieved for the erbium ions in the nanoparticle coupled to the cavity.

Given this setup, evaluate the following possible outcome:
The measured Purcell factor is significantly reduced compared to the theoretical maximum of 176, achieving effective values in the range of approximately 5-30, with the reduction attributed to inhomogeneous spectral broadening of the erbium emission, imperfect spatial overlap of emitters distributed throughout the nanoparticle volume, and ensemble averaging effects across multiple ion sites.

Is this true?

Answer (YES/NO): NO